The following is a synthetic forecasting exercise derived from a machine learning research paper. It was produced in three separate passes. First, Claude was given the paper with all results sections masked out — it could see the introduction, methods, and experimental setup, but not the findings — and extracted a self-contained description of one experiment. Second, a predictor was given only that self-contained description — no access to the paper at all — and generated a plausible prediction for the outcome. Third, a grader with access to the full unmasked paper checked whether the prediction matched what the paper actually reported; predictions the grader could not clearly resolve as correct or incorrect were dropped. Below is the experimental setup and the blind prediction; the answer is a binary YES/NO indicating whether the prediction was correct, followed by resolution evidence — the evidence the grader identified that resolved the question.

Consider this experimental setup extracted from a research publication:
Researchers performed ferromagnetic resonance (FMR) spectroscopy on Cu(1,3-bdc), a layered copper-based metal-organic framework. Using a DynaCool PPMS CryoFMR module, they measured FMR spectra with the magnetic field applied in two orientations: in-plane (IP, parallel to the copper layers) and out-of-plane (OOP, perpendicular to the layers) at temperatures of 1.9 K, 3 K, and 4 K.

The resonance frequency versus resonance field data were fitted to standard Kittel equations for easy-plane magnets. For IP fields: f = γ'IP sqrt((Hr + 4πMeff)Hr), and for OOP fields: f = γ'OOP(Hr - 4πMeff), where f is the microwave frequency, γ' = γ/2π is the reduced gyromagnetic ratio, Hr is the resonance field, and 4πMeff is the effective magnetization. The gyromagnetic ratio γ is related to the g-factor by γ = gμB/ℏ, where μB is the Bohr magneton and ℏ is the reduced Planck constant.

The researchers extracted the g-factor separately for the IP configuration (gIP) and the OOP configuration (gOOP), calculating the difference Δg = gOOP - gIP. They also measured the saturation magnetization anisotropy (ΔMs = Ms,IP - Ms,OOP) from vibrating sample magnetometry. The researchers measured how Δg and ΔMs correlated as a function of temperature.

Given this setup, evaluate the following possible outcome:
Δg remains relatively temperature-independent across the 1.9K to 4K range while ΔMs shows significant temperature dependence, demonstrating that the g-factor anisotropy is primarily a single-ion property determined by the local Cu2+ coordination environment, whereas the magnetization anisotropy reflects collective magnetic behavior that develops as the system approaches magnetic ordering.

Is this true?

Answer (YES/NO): NO